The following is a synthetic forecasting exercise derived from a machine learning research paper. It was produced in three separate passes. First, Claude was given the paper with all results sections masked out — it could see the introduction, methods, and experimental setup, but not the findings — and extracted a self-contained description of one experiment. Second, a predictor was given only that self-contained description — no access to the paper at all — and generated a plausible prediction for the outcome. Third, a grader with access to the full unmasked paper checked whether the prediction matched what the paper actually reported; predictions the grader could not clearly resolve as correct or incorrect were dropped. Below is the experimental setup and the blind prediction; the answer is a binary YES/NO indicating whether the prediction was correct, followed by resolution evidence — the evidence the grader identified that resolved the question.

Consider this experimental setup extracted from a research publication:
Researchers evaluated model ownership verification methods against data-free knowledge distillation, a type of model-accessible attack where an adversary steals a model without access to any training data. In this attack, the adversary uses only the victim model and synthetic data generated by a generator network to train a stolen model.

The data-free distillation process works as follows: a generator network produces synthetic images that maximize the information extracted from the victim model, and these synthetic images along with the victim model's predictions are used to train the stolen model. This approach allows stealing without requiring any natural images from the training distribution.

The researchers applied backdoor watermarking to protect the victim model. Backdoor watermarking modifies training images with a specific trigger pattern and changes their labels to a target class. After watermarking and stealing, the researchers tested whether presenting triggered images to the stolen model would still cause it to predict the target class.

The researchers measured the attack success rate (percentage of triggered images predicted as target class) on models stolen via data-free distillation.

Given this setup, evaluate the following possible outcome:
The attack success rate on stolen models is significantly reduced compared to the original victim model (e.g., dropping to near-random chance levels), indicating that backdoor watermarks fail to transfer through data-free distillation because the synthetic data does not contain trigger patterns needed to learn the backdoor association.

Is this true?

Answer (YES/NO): YES